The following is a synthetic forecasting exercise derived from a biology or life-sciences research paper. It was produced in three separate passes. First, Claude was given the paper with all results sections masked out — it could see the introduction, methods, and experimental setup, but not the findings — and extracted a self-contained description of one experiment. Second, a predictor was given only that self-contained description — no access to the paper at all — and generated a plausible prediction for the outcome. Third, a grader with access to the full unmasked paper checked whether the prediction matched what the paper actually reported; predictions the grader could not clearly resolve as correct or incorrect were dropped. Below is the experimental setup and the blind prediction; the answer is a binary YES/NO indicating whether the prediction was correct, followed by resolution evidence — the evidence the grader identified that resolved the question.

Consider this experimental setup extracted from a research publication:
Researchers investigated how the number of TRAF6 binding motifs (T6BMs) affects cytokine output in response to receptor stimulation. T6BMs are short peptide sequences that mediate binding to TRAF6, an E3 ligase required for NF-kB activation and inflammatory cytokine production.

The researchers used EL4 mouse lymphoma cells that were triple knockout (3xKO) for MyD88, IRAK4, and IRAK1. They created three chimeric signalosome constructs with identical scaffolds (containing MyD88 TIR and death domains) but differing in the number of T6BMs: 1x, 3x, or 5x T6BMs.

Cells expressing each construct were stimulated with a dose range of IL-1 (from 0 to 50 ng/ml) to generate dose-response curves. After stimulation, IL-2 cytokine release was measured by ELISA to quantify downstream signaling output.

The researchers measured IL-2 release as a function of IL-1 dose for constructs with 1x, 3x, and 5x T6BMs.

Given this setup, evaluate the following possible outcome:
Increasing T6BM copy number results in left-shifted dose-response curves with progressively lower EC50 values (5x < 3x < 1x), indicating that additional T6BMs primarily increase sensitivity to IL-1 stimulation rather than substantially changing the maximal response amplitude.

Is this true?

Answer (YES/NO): NO